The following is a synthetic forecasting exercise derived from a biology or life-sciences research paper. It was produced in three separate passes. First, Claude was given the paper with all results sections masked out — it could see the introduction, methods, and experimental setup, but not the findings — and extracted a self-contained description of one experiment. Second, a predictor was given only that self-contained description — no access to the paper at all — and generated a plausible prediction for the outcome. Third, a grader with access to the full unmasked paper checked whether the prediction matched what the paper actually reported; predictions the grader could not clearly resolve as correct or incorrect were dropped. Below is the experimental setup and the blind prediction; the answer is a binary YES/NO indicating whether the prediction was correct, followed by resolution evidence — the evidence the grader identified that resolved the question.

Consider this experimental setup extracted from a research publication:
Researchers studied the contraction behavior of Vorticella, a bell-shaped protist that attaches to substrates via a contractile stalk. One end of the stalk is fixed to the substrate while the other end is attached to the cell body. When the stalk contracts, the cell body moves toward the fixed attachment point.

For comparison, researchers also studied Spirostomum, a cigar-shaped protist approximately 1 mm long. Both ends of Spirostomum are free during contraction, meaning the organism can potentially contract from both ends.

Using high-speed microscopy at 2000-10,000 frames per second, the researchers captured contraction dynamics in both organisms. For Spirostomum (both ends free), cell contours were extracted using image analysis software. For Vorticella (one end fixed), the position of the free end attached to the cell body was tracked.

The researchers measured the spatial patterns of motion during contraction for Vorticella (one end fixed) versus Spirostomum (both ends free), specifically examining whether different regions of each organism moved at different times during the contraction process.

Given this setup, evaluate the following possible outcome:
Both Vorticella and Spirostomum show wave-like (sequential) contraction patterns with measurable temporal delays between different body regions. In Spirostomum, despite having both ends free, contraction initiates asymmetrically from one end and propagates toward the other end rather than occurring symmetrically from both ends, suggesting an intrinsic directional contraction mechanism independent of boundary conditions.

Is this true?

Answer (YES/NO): YES